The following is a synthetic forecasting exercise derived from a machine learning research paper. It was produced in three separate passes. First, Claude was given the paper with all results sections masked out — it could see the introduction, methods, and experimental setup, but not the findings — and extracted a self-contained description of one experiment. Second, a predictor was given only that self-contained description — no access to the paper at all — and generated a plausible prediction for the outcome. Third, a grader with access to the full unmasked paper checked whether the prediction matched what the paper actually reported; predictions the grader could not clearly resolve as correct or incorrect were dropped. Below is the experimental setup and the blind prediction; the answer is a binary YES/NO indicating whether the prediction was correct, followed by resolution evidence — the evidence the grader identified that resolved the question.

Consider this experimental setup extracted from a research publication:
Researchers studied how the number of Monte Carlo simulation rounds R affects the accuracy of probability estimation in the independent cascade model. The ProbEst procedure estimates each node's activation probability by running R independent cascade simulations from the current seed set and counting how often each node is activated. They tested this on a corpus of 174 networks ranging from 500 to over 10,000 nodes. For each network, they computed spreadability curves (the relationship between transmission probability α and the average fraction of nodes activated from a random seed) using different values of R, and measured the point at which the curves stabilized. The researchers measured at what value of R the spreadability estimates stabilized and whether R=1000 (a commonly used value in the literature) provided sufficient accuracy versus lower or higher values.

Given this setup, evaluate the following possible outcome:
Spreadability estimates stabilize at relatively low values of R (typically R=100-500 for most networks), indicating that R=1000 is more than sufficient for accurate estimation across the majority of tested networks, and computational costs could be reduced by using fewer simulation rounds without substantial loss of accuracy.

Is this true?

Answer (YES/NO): NO